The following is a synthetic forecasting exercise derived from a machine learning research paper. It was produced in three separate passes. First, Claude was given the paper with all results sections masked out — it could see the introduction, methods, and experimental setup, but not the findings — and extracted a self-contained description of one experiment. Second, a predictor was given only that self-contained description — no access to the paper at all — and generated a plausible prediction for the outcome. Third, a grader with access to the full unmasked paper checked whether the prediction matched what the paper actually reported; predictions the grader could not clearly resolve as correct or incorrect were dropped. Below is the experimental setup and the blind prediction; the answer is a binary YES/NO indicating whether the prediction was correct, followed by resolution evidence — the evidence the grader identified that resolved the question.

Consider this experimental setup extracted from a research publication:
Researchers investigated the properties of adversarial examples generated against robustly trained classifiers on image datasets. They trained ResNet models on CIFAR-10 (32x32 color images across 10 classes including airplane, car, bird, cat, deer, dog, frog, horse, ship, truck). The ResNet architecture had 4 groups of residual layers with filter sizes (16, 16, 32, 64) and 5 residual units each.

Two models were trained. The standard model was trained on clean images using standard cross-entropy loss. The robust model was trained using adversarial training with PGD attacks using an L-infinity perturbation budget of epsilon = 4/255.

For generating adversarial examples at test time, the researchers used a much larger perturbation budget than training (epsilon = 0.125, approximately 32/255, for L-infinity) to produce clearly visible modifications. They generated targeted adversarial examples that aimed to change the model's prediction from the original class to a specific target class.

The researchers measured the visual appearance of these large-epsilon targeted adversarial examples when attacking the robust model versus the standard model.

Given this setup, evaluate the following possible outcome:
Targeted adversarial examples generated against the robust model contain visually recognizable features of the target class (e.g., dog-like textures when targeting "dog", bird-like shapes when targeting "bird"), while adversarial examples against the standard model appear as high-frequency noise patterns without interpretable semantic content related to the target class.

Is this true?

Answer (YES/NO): YES